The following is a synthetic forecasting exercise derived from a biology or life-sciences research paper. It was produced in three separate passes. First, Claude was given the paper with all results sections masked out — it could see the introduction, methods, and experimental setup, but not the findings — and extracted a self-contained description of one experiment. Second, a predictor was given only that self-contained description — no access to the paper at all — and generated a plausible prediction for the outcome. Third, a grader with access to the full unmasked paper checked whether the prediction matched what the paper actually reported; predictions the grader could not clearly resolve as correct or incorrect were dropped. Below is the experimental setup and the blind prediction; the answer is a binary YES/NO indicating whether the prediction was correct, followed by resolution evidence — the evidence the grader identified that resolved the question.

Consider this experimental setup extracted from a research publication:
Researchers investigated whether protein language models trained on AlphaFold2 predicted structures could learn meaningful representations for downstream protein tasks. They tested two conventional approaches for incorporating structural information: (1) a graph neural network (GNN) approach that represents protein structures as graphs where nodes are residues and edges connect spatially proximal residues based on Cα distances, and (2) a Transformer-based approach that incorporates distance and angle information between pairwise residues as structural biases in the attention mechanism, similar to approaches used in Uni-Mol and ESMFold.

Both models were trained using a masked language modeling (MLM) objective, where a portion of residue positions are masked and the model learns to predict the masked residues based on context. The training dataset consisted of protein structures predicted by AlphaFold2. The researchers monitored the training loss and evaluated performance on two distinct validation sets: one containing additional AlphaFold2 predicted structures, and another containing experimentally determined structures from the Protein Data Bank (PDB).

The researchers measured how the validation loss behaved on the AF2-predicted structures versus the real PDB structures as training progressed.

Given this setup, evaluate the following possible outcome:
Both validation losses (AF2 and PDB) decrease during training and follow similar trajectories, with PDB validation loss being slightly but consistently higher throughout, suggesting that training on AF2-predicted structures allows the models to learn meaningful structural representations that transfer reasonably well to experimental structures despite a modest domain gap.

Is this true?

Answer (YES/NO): NO